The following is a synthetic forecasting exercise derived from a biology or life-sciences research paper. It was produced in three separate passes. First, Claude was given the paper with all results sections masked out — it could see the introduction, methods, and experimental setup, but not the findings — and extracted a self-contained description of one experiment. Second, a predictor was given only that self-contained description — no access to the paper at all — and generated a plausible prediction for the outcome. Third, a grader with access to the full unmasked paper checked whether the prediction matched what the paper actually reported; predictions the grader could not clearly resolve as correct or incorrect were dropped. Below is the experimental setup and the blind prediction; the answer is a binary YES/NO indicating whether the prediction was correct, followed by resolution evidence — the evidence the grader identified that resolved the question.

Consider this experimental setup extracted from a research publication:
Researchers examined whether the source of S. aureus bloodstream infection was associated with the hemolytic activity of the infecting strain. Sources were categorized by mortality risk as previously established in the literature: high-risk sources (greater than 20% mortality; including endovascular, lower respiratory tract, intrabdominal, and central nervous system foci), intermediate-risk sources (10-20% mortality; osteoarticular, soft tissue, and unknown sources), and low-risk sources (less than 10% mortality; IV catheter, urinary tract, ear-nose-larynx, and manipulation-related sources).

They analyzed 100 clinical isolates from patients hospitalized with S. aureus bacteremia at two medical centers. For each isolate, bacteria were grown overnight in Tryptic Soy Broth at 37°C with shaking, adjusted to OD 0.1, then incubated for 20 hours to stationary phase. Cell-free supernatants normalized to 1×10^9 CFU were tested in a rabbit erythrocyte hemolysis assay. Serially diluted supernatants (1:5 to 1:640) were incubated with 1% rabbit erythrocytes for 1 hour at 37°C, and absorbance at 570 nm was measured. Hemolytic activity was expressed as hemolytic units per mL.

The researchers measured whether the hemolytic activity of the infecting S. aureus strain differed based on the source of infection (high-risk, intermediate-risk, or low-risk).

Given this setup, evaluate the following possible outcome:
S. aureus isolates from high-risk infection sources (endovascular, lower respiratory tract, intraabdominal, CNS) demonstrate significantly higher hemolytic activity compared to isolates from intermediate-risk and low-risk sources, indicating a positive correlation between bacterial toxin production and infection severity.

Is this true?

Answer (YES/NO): NO